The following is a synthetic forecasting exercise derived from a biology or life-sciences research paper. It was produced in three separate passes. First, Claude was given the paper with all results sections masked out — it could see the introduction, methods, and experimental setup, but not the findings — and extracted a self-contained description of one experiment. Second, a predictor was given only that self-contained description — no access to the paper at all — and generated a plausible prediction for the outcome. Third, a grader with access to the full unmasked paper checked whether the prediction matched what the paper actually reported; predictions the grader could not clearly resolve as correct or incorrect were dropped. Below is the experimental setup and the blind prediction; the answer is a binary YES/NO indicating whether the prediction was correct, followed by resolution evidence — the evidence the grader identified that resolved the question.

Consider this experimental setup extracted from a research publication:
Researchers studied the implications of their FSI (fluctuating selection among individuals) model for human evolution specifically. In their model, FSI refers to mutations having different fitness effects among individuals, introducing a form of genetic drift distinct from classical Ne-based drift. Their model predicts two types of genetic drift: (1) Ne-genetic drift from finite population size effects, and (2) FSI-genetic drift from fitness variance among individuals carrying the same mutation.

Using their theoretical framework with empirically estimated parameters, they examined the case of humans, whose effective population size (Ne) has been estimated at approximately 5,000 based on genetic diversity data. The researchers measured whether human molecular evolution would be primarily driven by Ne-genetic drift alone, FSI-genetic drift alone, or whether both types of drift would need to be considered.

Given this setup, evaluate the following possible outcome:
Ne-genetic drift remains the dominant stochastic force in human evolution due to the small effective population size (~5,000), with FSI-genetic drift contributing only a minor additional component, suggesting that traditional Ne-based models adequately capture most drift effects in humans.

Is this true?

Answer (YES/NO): NO